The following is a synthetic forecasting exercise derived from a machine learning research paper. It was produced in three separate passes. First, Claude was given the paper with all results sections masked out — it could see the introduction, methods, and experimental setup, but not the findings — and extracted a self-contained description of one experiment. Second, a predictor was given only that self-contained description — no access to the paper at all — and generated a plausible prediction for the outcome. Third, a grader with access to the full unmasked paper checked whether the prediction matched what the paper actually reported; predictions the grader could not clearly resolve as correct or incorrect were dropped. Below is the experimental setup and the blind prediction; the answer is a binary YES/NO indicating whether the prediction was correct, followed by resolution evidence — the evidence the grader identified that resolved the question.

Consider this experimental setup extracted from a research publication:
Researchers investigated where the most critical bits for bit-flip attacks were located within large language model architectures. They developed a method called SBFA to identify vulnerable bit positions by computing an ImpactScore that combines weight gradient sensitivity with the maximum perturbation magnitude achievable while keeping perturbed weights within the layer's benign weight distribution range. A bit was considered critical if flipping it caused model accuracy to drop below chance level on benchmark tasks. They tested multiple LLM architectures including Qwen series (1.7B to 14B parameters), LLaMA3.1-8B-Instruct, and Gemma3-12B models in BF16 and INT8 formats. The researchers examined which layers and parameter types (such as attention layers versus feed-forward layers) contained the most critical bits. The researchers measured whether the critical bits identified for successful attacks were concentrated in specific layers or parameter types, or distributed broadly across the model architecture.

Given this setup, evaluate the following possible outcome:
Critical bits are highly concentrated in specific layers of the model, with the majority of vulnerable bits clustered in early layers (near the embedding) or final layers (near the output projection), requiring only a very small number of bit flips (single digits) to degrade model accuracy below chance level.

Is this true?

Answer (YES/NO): NO